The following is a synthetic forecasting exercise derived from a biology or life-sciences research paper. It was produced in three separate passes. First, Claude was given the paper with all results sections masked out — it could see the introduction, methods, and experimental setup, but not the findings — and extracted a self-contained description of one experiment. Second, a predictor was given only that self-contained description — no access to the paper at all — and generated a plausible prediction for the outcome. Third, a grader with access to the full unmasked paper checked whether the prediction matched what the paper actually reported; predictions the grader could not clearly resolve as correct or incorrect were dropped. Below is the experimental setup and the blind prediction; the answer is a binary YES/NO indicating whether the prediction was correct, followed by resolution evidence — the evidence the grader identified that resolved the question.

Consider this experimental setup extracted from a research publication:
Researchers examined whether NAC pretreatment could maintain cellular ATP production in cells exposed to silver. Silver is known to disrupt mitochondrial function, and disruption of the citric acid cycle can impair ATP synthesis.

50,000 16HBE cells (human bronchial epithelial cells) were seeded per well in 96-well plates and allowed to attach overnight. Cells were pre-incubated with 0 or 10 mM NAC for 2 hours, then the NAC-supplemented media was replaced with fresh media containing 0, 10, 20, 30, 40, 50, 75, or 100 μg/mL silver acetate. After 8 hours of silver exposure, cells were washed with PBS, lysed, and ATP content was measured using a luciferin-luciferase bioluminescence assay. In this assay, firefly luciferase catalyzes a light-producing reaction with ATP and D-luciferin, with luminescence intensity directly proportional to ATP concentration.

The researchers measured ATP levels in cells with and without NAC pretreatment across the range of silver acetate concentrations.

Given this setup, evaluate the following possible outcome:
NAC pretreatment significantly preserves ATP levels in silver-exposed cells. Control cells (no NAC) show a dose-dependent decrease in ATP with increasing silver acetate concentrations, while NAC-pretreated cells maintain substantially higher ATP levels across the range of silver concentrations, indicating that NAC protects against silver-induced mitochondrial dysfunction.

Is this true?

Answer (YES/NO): YES